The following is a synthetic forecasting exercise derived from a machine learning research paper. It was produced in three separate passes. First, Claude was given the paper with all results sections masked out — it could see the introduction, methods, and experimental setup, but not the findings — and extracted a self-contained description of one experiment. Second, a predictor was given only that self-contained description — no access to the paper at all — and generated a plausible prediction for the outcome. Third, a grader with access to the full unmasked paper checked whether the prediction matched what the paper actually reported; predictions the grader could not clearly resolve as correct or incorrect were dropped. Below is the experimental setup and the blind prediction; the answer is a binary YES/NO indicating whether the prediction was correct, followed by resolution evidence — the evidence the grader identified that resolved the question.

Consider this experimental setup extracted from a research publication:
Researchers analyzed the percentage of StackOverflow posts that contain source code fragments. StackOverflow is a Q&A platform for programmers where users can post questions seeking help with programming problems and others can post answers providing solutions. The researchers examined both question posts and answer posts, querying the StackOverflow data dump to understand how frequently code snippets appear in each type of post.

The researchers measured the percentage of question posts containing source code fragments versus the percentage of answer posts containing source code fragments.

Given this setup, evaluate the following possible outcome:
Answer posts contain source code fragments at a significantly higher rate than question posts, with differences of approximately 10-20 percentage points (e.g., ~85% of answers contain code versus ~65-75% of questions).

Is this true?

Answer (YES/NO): NO